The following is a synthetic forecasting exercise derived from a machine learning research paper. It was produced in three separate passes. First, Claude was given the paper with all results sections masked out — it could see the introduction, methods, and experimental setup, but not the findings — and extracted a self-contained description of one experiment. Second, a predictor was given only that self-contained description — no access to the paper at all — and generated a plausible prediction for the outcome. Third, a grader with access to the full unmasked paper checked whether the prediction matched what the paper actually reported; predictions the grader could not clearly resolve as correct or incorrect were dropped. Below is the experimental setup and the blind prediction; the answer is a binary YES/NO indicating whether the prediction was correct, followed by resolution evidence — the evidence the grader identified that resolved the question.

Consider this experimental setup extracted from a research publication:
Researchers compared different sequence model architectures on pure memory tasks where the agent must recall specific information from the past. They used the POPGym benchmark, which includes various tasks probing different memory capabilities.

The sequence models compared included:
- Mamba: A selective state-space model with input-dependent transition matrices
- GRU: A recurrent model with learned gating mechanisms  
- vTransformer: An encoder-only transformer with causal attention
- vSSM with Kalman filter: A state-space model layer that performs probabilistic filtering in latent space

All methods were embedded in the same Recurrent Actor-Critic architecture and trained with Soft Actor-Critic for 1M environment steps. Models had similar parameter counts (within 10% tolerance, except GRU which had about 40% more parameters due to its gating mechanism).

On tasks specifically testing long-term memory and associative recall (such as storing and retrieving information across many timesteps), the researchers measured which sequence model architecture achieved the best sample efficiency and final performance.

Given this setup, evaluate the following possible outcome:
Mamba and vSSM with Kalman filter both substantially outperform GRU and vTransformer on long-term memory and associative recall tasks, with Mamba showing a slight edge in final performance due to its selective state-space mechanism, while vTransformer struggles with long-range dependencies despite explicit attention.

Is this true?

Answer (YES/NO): NO